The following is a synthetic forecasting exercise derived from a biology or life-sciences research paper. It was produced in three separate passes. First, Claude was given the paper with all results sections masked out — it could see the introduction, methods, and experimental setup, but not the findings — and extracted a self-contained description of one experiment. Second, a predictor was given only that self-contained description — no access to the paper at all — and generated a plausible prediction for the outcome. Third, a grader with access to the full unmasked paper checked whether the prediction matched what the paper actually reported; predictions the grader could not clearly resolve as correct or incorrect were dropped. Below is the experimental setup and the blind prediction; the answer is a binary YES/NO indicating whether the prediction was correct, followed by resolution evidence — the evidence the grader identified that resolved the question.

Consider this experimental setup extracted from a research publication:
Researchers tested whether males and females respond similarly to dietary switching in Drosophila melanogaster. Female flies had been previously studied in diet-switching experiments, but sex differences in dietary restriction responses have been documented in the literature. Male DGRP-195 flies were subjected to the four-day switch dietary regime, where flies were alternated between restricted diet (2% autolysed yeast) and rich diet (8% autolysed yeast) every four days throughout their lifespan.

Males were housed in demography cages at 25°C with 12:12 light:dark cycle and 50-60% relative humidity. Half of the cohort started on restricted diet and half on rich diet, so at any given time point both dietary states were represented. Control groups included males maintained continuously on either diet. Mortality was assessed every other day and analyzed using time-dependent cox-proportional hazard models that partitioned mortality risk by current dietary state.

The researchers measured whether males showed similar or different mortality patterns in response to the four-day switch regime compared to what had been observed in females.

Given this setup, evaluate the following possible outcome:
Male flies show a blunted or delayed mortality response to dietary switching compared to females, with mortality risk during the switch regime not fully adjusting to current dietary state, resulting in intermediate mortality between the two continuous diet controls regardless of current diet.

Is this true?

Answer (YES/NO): NO